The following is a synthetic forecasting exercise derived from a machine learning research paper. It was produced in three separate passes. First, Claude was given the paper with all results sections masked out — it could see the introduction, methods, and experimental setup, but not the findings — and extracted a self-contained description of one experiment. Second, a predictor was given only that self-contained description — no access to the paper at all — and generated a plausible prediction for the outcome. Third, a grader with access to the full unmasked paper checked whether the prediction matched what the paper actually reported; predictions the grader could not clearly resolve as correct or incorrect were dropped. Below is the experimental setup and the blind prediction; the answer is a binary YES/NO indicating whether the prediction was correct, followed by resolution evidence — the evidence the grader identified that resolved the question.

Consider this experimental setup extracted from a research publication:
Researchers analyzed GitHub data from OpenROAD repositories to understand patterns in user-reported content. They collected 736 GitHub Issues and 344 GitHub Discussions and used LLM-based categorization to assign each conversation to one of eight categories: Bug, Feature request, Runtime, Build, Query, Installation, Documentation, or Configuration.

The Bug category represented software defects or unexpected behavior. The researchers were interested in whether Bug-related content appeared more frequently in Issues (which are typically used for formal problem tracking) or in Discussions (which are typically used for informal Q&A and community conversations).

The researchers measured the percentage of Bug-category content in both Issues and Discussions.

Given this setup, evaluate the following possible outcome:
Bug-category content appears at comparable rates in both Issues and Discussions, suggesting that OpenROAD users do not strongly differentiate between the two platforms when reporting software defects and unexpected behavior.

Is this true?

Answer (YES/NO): NO